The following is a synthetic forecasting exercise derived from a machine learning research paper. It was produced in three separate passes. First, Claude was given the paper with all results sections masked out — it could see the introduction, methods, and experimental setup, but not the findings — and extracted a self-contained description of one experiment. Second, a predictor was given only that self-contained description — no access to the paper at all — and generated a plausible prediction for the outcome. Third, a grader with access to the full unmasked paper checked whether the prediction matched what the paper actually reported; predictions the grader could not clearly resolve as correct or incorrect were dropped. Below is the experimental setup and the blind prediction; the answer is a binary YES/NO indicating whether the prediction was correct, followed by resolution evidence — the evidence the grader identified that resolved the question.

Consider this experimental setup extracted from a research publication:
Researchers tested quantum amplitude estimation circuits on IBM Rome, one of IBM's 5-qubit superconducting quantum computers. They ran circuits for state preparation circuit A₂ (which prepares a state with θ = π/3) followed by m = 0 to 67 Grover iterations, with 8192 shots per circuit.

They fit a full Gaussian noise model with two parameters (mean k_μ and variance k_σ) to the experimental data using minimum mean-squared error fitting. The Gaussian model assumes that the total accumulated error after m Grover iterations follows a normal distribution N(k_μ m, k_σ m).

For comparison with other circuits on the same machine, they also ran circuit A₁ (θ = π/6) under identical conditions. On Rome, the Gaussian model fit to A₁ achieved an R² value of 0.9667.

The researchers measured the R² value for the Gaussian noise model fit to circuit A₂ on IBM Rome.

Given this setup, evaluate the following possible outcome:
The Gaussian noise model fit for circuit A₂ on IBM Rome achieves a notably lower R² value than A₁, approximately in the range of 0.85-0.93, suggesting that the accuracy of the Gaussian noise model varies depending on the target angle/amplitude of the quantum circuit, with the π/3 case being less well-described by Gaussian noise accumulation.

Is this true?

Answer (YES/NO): NO